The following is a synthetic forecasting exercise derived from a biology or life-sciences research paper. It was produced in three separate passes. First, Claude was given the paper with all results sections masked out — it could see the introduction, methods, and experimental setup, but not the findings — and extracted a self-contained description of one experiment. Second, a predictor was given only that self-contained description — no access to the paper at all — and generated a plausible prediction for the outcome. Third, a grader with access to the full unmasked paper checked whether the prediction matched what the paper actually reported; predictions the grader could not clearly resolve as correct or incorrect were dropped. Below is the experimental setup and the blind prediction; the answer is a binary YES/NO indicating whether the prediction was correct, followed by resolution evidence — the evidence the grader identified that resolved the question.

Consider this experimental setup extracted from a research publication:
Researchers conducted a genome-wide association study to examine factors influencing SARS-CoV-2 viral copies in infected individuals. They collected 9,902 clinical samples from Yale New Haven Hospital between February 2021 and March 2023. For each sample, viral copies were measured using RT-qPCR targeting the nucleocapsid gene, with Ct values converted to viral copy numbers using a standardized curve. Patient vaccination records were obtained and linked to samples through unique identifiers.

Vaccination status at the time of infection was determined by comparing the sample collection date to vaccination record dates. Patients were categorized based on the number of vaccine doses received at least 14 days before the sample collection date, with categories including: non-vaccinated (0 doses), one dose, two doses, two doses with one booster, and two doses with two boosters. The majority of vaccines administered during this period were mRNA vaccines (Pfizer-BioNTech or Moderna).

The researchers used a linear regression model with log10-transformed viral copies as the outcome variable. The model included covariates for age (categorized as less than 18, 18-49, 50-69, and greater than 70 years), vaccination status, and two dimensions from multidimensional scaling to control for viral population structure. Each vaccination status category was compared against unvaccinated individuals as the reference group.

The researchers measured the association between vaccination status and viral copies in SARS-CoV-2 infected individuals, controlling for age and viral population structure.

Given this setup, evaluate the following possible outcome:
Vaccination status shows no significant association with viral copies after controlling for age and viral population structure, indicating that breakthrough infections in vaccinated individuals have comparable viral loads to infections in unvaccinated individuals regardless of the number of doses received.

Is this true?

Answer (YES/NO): YES